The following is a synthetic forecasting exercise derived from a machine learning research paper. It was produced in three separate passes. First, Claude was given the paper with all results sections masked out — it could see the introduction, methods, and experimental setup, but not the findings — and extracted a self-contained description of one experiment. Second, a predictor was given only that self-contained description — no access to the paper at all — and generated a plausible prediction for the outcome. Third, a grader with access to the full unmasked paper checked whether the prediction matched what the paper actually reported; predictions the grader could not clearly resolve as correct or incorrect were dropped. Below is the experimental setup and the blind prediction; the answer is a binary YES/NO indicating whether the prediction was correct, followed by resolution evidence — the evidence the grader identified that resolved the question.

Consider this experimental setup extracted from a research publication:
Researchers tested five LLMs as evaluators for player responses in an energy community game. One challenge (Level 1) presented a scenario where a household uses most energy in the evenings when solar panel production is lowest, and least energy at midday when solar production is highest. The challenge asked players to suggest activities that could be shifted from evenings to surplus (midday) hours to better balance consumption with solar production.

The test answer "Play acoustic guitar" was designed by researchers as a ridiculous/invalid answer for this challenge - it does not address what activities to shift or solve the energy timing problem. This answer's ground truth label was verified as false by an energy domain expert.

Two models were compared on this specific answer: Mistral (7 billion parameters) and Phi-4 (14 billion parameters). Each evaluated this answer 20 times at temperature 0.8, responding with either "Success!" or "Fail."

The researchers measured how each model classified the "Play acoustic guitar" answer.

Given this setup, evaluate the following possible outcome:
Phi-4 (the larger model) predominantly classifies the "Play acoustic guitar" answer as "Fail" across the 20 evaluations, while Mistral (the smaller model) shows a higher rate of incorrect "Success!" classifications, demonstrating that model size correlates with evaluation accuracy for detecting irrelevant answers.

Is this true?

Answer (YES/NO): NO